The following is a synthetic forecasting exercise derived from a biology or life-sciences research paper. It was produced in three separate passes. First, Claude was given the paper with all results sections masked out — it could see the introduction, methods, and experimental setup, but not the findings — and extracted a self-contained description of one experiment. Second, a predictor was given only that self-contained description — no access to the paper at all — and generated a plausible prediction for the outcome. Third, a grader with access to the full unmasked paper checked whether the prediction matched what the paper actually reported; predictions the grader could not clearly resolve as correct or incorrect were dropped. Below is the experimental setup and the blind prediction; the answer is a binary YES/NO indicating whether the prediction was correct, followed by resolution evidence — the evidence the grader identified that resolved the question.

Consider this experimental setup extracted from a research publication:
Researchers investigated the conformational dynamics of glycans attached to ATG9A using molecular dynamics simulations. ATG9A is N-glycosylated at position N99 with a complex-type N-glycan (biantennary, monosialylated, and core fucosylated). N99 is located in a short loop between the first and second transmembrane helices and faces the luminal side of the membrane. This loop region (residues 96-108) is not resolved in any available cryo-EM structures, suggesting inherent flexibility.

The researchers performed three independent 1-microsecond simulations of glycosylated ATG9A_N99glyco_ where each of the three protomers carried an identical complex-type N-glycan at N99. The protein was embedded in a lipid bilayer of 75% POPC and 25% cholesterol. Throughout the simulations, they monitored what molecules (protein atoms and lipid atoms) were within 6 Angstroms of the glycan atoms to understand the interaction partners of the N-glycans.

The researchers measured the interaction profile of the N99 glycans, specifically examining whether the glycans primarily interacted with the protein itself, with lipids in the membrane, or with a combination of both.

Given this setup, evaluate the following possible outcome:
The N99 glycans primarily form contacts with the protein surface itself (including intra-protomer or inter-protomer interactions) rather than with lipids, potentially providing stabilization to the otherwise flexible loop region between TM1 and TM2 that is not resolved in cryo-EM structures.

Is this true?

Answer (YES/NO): NO